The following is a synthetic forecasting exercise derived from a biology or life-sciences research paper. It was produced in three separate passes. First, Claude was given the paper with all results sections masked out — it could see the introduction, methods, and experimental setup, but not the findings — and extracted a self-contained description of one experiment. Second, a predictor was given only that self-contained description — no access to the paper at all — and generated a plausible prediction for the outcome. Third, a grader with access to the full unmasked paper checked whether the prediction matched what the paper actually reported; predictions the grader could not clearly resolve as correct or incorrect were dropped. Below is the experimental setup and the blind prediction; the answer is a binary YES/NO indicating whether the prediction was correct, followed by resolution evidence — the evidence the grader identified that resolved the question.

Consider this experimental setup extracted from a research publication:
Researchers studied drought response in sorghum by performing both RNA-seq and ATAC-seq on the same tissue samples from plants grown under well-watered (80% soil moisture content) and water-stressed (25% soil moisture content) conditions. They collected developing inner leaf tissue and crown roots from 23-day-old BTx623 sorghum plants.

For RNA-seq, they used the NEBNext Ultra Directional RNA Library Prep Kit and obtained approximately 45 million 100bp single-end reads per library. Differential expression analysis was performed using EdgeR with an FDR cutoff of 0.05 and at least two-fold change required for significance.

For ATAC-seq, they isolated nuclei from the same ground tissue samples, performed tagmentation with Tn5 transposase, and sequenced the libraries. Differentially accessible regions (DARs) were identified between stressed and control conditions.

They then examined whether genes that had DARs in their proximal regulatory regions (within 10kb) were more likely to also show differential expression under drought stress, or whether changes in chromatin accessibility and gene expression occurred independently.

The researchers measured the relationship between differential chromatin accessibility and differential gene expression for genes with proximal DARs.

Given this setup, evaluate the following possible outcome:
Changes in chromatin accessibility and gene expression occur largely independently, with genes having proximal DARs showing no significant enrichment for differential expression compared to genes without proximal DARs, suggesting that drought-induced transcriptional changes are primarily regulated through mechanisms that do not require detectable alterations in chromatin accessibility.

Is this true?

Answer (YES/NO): NO